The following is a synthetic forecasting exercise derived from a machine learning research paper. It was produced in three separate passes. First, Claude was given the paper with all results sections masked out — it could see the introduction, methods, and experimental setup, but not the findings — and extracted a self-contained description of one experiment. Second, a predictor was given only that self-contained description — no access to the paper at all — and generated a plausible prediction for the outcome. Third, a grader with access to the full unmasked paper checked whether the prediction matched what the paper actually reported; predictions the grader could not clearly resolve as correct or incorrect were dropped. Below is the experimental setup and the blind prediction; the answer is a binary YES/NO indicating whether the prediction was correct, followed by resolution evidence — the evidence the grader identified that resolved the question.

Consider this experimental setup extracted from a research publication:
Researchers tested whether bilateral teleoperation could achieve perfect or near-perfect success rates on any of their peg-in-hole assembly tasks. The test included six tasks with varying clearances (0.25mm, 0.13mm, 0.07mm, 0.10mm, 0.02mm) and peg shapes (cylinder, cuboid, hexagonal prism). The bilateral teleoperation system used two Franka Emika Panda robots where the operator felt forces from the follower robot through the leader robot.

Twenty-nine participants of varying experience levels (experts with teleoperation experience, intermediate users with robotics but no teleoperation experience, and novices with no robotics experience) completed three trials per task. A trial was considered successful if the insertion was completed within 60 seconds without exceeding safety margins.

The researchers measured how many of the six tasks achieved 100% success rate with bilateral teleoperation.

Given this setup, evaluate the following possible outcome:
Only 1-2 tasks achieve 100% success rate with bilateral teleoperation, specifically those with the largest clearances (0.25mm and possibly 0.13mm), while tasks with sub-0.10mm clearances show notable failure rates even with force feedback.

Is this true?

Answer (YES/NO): YES